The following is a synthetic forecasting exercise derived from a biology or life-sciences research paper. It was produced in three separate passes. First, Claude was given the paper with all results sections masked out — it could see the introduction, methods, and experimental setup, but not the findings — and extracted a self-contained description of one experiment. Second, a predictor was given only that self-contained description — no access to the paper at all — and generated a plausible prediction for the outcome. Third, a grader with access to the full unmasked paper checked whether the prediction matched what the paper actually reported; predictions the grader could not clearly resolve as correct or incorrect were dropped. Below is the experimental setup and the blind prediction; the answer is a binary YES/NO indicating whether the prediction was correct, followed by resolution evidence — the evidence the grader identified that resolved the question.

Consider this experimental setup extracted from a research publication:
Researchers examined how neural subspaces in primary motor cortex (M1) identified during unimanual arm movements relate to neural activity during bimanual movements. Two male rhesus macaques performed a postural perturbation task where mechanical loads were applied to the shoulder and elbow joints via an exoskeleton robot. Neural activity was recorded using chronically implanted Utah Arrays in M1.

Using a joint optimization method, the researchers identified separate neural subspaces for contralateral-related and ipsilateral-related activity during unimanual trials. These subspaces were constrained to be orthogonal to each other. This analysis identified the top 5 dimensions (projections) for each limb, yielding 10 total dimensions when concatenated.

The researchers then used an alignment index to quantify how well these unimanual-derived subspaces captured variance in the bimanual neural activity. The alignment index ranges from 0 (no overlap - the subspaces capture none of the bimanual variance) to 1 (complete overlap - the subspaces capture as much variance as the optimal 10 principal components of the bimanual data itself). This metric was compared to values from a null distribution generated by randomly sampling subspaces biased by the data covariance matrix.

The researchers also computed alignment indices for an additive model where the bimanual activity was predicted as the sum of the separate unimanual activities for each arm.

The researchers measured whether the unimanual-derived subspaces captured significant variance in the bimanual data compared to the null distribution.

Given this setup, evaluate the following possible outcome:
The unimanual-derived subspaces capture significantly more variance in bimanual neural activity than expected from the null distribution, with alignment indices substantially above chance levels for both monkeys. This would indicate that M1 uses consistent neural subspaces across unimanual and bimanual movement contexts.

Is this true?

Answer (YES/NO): YES